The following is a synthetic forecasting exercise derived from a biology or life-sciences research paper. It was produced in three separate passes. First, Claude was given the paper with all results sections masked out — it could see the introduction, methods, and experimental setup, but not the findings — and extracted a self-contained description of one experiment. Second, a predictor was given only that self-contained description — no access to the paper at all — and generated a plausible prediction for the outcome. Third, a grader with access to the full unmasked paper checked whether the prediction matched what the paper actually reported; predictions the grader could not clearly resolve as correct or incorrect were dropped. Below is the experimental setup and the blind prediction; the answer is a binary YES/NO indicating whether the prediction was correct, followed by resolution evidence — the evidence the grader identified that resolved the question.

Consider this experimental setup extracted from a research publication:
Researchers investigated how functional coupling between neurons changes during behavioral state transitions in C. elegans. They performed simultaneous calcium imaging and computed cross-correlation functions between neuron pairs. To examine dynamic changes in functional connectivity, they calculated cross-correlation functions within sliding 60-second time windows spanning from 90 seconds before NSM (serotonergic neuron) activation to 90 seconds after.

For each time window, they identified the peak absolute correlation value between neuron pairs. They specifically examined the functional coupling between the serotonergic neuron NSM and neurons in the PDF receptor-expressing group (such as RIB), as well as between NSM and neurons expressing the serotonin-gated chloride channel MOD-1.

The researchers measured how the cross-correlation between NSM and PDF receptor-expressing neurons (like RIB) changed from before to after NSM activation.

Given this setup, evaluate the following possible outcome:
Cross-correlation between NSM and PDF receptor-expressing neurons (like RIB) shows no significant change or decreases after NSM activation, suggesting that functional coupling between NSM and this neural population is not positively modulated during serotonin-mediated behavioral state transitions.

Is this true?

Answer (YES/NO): YES